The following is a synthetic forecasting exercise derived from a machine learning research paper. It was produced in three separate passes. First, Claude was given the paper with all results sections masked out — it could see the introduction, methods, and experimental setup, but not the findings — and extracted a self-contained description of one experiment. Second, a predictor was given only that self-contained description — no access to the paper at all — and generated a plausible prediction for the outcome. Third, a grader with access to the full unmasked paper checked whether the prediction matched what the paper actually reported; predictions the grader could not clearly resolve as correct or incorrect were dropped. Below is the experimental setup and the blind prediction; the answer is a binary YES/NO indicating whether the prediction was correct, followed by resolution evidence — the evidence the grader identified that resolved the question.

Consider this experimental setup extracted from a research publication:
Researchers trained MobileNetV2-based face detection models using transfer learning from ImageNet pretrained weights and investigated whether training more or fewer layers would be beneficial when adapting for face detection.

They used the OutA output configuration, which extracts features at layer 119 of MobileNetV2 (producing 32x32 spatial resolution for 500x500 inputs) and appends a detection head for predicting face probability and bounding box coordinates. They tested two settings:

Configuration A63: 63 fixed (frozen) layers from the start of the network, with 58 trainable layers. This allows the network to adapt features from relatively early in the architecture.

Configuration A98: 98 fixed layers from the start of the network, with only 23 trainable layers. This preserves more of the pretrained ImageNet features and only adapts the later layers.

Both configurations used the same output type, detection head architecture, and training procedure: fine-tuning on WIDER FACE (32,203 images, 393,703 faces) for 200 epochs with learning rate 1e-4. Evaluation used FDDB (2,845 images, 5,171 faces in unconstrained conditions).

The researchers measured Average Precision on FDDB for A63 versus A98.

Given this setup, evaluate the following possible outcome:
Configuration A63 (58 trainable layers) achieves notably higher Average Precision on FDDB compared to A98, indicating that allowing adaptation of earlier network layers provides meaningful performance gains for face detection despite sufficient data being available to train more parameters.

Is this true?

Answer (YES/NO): NO